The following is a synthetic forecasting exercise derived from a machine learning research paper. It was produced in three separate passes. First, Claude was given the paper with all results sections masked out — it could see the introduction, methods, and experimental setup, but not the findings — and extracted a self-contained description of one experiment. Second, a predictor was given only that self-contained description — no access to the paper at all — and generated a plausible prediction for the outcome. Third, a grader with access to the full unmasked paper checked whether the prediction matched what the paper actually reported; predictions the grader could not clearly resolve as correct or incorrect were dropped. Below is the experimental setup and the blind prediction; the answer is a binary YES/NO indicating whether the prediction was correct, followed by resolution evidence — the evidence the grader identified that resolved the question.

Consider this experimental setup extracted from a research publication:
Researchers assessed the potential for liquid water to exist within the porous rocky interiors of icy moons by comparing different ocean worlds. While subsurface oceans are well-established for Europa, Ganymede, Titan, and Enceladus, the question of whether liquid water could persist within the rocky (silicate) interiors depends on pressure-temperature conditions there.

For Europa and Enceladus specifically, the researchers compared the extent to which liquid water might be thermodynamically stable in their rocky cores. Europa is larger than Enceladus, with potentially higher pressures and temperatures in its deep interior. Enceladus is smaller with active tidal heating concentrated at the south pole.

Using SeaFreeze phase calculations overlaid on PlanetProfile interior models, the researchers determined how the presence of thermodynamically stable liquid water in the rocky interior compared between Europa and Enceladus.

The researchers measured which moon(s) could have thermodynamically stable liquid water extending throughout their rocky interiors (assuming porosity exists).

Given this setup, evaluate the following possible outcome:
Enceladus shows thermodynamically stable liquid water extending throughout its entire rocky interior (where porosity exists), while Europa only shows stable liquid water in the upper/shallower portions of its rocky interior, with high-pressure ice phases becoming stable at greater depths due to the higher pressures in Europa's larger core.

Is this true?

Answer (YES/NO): NO